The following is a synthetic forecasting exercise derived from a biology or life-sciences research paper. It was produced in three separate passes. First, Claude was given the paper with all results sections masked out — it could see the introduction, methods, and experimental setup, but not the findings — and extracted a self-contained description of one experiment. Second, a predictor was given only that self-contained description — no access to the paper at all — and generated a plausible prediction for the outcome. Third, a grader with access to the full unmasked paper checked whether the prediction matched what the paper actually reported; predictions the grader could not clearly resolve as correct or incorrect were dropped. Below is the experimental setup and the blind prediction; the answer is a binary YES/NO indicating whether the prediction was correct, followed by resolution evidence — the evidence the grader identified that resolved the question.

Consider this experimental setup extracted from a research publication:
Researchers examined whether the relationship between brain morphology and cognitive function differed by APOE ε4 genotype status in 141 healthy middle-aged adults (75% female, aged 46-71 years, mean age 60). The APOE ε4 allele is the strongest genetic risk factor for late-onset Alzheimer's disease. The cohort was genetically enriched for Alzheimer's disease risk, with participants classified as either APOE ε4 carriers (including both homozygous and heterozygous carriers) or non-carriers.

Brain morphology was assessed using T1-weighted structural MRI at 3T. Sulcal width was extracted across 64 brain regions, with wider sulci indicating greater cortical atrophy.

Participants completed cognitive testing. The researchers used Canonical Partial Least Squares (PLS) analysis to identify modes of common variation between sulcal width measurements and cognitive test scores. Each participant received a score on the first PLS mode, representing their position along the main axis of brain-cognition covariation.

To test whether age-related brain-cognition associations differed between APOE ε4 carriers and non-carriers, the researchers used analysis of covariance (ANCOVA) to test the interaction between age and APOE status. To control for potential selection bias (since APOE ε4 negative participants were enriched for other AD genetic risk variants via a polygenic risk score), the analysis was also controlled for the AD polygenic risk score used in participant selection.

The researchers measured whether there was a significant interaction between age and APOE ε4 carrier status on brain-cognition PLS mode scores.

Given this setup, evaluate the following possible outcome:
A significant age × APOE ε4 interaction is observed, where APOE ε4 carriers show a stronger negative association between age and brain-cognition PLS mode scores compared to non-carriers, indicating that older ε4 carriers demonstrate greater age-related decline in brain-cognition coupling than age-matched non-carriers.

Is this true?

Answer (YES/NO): NO